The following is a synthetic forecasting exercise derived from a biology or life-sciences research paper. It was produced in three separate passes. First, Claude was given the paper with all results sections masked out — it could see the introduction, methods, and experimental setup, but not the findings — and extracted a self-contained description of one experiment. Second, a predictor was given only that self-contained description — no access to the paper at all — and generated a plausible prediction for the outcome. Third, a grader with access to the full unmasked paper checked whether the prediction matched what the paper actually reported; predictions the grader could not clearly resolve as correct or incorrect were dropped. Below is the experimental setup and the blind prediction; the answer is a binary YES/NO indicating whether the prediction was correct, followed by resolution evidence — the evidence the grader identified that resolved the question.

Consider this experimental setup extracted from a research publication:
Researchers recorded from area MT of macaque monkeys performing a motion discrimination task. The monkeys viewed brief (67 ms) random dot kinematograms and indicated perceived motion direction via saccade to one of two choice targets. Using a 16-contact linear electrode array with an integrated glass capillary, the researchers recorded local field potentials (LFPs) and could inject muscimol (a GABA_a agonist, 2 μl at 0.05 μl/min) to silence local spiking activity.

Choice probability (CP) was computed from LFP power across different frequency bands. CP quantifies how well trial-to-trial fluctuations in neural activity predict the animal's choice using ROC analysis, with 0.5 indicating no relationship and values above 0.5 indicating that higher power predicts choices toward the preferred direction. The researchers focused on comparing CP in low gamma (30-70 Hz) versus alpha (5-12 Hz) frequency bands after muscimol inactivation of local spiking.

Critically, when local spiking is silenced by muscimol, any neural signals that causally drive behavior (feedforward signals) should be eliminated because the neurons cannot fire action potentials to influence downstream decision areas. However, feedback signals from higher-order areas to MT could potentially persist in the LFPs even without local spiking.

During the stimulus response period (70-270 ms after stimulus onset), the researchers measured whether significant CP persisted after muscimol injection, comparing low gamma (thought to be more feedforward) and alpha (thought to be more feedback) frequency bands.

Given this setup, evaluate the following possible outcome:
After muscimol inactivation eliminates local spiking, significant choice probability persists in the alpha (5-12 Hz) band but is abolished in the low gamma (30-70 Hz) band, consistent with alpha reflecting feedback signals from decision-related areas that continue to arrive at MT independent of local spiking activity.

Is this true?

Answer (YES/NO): NO